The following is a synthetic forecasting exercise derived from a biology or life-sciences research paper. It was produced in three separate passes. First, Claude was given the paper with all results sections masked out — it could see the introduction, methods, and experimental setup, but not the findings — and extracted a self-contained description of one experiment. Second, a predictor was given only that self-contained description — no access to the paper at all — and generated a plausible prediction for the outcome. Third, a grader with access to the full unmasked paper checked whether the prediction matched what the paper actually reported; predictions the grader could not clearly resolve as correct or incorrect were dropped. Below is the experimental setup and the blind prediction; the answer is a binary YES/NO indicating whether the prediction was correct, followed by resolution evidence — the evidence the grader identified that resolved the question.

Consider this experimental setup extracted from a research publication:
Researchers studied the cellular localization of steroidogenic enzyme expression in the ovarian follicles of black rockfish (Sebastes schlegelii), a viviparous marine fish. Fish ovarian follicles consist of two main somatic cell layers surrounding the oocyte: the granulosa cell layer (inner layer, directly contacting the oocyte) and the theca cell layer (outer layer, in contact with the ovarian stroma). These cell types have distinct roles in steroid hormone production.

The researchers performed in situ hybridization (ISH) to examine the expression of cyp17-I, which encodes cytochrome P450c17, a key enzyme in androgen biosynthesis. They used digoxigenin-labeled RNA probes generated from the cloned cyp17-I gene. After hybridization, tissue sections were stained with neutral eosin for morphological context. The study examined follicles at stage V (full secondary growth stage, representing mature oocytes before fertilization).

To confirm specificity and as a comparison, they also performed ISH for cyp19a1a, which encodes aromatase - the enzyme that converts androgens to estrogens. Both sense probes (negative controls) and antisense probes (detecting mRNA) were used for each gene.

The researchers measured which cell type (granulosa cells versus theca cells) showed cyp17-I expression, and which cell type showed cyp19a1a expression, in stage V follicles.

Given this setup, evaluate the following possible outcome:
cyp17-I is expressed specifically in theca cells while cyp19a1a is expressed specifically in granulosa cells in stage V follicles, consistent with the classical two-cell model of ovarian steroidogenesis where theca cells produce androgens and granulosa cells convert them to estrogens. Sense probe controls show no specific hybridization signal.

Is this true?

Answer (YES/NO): NO